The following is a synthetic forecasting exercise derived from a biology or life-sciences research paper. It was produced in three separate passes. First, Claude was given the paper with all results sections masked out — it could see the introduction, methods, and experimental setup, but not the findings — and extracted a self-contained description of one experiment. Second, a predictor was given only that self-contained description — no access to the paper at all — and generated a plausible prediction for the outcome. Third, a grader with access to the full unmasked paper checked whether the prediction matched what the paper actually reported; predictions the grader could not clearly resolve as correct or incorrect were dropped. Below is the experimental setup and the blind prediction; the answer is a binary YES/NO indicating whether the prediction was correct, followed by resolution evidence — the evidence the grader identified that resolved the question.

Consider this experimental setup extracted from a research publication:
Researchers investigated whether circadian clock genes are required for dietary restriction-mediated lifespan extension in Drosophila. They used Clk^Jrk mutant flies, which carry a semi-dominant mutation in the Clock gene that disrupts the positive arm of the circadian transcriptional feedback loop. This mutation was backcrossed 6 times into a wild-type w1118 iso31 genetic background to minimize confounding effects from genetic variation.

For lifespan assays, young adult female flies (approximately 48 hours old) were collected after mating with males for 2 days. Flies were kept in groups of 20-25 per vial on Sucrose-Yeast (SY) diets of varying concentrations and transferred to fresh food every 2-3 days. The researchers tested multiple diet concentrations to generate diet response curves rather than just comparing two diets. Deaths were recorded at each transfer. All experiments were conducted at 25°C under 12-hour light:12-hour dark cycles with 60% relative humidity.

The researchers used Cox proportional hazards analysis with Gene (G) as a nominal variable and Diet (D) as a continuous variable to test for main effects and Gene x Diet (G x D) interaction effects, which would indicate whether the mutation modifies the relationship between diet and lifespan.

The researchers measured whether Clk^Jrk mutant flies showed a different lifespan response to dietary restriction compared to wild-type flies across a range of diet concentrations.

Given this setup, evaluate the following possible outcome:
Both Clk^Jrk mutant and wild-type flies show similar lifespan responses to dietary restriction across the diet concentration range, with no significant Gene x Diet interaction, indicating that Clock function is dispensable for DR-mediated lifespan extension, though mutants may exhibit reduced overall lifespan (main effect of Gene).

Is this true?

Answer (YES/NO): NO